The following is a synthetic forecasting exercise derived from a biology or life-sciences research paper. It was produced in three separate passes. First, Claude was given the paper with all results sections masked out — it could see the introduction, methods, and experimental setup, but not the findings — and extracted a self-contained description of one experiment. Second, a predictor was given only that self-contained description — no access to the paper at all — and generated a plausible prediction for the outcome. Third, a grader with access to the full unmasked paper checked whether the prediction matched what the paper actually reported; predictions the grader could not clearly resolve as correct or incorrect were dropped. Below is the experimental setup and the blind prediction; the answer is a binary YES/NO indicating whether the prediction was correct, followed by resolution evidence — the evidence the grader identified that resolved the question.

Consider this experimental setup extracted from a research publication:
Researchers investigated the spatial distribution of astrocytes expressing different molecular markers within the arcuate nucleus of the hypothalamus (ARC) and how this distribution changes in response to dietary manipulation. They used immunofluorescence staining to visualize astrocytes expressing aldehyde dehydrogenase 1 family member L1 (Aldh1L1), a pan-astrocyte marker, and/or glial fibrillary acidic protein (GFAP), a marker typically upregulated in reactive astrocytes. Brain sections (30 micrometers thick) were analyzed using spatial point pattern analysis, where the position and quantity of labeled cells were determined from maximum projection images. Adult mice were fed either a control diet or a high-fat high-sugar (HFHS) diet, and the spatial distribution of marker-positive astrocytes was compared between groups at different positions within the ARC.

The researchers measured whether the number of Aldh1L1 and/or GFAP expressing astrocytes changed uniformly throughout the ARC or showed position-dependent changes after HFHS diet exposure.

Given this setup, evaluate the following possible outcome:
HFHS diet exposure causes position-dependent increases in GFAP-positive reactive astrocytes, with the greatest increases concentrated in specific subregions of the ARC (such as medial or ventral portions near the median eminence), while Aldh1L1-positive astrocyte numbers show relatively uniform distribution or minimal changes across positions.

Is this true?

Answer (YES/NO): YES